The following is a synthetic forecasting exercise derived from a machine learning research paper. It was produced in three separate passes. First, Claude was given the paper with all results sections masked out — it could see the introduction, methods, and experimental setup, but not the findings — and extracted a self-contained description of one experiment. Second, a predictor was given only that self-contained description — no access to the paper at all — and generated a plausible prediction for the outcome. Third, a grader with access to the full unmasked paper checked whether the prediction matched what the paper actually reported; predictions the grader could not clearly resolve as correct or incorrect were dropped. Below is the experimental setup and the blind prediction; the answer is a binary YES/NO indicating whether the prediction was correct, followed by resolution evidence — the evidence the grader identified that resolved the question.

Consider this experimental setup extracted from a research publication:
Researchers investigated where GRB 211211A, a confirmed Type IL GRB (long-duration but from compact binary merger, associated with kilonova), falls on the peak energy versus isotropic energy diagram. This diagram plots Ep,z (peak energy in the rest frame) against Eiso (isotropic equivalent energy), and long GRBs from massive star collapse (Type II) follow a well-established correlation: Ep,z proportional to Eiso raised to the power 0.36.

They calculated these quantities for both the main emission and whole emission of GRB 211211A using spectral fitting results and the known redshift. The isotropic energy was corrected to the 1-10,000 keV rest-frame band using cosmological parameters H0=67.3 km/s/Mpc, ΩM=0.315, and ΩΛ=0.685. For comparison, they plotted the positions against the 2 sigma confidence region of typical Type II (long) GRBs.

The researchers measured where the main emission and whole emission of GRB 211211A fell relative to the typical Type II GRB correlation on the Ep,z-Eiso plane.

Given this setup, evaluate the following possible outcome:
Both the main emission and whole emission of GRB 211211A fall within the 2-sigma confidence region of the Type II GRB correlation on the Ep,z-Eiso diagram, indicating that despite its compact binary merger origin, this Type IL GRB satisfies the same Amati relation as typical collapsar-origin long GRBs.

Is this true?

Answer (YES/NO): NO